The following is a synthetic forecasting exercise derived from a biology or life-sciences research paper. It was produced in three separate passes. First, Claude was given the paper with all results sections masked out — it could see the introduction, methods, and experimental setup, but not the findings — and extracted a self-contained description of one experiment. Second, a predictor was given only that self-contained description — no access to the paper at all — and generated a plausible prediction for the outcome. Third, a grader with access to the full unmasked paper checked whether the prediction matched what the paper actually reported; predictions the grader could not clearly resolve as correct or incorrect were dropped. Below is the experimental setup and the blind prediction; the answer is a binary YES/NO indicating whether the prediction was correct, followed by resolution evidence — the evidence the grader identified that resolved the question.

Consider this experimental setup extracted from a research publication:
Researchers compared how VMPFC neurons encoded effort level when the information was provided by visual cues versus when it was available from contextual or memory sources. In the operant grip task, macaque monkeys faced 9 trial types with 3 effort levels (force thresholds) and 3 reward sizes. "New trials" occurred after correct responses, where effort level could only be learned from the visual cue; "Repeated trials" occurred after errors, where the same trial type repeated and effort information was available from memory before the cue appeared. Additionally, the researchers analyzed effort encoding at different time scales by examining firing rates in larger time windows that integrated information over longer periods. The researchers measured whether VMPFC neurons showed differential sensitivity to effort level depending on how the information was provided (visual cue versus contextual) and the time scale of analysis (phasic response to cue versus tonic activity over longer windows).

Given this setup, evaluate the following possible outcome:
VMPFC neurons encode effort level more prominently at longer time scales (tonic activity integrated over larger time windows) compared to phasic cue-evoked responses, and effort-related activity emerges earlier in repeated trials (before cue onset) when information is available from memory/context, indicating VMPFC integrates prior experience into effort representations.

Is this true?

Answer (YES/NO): YES